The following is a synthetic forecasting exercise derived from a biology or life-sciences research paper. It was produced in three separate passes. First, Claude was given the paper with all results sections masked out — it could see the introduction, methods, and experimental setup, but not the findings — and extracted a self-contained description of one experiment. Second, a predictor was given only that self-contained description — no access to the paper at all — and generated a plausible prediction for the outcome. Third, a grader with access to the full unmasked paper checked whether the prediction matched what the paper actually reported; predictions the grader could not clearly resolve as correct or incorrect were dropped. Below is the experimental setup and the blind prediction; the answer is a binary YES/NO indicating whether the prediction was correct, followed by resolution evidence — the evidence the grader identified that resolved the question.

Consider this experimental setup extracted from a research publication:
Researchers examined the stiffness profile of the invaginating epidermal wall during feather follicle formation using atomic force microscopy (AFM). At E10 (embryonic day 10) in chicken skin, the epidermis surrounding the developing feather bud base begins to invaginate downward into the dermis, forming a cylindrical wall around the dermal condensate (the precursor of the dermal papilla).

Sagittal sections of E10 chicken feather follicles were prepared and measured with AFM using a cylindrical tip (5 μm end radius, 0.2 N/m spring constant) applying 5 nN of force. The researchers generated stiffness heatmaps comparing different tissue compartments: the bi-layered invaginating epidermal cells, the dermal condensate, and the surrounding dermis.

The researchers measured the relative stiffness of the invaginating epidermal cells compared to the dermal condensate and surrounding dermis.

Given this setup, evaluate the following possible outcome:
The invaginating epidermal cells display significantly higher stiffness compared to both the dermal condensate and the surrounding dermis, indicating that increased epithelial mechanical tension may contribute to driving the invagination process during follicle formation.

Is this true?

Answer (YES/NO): YES